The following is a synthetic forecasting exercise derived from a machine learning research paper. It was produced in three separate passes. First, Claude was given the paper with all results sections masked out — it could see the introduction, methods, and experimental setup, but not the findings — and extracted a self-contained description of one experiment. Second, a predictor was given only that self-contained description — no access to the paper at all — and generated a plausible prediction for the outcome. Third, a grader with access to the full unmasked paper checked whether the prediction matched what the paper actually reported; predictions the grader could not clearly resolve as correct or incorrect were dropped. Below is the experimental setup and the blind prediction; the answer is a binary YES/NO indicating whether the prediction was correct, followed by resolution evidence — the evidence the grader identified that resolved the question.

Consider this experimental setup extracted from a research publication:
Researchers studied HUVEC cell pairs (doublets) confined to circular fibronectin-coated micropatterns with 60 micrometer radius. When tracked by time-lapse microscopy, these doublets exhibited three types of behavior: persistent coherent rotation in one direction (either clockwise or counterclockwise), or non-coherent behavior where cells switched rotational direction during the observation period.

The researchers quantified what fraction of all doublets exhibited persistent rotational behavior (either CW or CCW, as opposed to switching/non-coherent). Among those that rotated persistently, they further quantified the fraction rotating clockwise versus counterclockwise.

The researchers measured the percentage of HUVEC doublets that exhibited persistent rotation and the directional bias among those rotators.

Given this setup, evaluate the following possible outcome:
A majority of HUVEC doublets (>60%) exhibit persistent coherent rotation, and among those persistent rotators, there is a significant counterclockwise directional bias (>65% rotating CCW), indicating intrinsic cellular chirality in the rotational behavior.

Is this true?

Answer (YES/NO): NO